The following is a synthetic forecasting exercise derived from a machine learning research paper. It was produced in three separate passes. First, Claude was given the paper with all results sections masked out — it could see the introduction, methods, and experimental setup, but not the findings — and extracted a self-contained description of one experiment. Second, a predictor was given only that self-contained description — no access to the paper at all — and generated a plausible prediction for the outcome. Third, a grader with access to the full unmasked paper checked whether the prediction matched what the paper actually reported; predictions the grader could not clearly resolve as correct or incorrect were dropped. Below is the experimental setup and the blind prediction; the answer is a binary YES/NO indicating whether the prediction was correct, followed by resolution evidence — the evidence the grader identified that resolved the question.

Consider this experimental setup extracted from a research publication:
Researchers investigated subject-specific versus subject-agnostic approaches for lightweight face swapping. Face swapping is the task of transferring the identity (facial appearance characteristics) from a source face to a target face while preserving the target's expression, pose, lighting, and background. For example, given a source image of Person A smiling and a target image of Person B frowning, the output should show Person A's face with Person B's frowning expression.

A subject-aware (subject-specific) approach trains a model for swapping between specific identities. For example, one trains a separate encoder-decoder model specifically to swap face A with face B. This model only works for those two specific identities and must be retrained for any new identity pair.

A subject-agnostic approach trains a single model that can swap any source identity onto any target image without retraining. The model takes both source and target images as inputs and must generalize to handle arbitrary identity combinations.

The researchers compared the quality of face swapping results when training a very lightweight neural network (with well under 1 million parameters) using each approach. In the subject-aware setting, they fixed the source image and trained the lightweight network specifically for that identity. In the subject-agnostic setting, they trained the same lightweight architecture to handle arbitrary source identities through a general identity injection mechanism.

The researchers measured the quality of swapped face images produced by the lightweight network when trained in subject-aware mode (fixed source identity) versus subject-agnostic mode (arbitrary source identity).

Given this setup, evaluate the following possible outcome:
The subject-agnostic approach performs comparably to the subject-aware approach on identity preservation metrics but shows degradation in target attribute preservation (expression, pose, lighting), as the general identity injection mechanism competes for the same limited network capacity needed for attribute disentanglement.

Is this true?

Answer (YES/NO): NO